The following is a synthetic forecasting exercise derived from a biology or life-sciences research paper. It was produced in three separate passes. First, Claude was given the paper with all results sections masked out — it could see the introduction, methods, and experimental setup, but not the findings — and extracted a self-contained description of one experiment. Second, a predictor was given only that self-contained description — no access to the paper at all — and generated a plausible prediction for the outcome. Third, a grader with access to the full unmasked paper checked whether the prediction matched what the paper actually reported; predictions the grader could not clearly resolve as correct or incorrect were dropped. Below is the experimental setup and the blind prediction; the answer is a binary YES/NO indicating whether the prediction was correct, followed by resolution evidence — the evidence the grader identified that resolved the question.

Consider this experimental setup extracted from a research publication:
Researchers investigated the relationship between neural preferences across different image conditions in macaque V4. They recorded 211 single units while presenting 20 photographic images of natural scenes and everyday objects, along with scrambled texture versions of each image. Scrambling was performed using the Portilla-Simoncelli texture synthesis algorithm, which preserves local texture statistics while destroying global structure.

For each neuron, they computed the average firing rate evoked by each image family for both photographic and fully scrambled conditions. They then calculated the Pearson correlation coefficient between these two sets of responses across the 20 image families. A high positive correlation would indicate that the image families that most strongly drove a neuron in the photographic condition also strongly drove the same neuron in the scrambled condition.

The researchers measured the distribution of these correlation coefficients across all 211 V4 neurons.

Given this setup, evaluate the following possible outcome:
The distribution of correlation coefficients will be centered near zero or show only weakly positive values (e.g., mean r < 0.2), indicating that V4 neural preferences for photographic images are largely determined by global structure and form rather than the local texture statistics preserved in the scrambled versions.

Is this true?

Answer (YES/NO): NO